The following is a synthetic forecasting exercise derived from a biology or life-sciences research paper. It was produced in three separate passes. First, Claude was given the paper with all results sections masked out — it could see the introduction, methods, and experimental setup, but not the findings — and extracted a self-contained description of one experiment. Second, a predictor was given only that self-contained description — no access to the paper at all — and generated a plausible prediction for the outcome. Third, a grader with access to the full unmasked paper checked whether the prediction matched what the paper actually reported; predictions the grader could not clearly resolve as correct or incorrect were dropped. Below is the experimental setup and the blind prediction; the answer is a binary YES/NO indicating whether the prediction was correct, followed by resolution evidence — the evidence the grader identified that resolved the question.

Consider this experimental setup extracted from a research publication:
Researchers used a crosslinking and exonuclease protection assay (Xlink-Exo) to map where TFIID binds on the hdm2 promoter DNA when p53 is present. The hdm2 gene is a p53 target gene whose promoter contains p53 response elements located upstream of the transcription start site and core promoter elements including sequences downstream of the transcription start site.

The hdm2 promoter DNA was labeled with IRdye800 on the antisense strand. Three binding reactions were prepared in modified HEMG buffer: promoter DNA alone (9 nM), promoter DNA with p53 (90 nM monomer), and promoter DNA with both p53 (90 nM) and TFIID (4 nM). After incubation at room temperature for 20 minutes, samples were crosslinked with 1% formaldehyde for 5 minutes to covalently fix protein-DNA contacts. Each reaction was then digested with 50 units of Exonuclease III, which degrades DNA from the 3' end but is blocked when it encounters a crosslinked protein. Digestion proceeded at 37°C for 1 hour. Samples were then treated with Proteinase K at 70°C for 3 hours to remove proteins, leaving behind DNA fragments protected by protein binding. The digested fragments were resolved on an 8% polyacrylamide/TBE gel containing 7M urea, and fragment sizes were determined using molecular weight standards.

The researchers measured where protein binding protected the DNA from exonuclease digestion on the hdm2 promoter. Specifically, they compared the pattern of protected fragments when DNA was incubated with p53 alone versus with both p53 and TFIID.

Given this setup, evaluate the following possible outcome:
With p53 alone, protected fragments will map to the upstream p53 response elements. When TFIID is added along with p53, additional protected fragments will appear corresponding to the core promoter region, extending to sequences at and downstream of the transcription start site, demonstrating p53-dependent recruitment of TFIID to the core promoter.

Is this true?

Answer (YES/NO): NO